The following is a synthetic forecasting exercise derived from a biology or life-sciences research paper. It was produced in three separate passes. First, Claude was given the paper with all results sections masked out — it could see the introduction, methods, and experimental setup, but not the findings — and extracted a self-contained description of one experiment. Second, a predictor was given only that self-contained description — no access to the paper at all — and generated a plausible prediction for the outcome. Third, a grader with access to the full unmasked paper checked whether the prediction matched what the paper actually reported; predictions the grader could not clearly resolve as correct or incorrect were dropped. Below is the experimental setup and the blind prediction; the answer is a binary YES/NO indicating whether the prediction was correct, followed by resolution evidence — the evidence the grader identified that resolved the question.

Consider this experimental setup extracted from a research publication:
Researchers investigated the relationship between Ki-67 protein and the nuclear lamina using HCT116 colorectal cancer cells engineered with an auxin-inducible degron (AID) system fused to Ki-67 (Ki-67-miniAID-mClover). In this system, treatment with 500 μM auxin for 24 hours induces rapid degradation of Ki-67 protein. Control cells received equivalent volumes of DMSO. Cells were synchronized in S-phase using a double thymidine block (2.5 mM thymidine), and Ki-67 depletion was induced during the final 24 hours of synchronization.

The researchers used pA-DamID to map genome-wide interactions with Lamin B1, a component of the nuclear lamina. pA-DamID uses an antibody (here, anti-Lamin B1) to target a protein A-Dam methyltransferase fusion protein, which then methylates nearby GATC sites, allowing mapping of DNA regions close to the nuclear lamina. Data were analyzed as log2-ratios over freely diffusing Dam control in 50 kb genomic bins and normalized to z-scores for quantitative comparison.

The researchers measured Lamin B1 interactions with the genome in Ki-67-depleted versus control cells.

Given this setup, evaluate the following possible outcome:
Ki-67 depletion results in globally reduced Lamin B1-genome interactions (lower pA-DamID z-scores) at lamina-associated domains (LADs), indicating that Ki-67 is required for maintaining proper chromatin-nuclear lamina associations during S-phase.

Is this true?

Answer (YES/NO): NO